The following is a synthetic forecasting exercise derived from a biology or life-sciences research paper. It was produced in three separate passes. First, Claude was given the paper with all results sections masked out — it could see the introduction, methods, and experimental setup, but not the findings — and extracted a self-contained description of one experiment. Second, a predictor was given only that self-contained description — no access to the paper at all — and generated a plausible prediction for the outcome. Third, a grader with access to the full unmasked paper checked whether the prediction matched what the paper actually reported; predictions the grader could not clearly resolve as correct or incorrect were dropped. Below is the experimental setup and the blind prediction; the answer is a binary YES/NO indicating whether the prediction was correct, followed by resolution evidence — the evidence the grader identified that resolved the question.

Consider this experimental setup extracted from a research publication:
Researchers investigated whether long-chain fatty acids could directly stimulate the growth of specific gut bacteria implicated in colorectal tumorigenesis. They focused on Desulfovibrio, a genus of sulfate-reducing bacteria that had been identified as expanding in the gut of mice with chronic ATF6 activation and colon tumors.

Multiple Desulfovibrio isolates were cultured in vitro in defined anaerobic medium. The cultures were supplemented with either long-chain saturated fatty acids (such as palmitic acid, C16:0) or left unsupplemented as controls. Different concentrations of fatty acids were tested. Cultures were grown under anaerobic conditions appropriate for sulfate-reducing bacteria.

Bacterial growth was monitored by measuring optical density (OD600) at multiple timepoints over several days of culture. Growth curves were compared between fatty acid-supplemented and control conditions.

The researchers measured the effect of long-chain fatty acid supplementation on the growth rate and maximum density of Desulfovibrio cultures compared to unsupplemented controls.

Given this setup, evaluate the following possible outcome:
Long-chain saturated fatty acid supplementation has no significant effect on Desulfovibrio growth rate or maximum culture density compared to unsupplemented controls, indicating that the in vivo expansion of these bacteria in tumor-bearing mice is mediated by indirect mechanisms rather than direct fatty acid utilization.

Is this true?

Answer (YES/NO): NO